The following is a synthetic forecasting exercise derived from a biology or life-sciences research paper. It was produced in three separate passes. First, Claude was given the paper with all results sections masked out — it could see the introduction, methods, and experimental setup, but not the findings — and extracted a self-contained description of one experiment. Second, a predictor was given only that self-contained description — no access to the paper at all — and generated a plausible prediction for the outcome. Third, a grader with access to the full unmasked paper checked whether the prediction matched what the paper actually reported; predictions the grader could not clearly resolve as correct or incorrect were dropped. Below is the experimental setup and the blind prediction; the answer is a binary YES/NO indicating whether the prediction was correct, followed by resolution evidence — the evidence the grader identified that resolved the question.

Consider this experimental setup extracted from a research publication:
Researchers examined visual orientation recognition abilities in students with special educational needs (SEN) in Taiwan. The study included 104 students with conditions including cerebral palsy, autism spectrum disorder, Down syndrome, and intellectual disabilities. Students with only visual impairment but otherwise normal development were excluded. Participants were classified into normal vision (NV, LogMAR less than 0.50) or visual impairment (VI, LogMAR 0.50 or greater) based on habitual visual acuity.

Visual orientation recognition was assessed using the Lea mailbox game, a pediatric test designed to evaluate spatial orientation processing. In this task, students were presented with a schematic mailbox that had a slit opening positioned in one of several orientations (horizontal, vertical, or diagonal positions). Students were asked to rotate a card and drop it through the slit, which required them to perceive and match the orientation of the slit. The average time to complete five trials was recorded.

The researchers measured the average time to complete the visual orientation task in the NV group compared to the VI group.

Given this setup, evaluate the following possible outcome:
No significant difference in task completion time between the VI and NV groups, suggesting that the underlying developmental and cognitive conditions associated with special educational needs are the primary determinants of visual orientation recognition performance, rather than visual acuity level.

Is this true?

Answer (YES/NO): YES